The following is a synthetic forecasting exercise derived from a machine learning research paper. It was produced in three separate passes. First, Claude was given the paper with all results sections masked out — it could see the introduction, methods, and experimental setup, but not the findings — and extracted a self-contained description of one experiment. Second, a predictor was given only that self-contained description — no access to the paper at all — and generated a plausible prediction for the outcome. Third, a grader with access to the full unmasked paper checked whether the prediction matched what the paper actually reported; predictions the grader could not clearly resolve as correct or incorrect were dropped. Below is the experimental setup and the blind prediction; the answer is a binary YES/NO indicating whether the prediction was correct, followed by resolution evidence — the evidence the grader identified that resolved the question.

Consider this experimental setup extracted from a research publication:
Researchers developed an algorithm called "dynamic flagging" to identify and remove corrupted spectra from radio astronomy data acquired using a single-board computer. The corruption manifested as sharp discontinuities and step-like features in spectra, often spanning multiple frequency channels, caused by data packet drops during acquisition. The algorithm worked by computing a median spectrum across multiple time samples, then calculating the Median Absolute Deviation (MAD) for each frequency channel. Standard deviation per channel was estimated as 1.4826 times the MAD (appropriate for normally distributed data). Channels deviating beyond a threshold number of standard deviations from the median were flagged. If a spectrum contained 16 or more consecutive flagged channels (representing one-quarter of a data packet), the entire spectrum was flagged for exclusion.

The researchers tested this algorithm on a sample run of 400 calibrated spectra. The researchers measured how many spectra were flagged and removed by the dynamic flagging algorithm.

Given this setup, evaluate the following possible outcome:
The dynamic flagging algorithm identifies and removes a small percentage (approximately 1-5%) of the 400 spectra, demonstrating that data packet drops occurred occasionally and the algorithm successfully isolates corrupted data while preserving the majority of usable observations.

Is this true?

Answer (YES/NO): YES